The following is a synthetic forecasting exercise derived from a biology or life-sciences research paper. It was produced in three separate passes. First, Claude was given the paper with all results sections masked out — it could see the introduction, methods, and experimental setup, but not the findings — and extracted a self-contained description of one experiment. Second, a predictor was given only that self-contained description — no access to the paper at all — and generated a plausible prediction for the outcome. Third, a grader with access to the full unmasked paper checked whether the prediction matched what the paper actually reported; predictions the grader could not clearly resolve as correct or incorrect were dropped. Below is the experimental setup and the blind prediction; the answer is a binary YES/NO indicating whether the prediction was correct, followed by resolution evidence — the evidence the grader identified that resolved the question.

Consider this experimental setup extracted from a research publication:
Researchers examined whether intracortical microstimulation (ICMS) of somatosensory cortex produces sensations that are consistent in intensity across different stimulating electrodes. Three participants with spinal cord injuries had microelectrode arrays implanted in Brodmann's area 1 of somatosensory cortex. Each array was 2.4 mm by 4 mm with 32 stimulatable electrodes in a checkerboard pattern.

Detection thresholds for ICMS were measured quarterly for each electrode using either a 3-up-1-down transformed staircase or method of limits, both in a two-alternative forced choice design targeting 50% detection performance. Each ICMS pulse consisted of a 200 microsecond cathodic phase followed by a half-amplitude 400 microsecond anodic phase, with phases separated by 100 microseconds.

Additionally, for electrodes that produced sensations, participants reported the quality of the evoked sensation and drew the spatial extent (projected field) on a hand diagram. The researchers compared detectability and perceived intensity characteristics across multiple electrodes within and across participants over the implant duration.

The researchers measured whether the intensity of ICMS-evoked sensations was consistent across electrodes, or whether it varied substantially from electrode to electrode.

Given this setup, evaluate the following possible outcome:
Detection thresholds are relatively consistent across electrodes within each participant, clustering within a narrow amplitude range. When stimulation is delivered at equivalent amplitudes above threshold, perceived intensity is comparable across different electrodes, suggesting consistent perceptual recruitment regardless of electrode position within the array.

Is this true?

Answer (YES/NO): NO